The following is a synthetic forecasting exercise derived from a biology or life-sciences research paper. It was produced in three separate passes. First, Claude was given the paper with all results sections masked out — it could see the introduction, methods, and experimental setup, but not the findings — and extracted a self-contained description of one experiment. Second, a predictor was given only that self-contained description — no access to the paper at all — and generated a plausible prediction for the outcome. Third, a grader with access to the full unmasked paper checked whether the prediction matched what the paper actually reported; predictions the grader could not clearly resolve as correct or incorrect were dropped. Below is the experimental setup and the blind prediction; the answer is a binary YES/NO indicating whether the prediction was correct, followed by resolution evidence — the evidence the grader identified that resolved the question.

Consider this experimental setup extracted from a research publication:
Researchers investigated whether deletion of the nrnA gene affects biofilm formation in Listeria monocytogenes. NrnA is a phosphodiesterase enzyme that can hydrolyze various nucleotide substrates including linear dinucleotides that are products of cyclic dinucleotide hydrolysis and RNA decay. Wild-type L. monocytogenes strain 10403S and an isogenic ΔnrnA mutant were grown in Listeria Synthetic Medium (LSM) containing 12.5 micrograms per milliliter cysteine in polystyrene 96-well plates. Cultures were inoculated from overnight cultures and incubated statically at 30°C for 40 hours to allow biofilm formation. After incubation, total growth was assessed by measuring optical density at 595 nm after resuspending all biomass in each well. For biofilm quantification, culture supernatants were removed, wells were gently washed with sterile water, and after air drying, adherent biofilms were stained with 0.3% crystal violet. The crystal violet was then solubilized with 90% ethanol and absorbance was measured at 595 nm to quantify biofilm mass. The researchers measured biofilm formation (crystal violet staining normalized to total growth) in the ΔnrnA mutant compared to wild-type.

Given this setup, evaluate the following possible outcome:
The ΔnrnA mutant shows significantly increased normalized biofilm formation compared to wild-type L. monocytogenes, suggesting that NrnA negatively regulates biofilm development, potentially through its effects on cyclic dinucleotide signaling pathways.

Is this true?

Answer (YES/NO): NO